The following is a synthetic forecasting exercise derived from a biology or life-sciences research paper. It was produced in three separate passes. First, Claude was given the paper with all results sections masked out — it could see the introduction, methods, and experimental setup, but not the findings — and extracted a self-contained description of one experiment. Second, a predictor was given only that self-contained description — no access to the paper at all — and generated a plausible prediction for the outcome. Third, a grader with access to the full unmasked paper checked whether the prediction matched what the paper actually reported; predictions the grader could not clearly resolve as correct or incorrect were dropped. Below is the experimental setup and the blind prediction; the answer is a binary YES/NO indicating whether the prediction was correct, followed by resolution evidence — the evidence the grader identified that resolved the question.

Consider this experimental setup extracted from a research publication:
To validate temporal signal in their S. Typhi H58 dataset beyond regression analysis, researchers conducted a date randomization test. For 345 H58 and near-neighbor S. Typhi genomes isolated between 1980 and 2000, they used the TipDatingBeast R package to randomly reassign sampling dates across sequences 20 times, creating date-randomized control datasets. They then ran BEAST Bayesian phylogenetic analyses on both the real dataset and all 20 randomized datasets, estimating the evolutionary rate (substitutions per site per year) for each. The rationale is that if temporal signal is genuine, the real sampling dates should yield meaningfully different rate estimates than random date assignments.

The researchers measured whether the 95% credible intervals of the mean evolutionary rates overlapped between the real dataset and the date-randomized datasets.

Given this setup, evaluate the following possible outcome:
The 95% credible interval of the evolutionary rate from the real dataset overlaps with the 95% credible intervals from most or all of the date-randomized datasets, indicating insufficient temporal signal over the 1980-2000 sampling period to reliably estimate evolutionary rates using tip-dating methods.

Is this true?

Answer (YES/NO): NO